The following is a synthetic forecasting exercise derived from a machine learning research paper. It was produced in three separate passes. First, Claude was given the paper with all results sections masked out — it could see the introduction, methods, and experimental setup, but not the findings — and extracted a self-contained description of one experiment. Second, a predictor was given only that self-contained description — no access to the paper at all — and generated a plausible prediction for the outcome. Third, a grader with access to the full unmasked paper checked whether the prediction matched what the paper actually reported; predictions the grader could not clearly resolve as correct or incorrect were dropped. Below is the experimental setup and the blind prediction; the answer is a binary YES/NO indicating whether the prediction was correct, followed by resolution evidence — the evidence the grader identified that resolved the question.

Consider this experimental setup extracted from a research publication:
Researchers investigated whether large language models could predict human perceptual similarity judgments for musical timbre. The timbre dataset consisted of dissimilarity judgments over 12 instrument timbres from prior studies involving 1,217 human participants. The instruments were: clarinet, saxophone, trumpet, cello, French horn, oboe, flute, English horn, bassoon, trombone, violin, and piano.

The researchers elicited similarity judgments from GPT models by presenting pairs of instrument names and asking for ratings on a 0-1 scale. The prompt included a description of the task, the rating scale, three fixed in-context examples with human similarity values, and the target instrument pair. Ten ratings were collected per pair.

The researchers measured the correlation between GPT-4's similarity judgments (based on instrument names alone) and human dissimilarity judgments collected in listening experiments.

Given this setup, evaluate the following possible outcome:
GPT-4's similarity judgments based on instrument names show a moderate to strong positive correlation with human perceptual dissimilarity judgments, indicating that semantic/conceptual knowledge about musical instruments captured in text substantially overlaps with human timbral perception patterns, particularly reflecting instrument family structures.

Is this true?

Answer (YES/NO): NO